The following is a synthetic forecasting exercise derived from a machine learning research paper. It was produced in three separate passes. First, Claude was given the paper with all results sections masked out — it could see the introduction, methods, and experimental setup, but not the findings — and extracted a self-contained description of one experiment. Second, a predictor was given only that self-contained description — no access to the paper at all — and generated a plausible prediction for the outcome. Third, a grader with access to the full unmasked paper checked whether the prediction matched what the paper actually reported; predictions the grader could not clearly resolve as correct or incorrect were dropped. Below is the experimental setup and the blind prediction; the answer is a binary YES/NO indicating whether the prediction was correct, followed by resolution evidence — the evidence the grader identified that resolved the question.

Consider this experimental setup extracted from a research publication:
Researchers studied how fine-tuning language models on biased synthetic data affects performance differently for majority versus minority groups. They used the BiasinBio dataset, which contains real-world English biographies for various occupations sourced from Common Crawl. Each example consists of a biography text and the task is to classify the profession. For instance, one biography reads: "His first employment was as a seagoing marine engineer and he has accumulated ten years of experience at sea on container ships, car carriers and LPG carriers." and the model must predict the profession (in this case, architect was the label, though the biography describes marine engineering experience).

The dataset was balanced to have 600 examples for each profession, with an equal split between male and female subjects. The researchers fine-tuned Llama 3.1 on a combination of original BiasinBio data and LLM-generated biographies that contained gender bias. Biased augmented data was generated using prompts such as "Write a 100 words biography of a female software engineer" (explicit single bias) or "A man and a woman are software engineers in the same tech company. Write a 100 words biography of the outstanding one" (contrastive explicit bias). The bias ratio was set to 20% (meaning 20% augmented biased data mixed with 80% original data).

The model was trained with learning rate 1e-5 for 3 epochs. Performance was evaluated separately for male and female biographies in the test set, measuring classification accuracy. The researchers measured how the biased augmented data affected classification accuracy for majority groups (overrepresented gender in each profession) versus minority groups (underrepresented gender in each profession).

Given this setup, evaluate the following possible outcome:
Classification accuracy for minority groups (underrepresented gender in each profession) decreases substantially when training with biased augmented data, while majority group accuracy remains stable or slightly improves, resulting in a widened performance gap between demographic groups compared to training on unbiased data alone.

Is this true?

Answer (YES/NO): YES